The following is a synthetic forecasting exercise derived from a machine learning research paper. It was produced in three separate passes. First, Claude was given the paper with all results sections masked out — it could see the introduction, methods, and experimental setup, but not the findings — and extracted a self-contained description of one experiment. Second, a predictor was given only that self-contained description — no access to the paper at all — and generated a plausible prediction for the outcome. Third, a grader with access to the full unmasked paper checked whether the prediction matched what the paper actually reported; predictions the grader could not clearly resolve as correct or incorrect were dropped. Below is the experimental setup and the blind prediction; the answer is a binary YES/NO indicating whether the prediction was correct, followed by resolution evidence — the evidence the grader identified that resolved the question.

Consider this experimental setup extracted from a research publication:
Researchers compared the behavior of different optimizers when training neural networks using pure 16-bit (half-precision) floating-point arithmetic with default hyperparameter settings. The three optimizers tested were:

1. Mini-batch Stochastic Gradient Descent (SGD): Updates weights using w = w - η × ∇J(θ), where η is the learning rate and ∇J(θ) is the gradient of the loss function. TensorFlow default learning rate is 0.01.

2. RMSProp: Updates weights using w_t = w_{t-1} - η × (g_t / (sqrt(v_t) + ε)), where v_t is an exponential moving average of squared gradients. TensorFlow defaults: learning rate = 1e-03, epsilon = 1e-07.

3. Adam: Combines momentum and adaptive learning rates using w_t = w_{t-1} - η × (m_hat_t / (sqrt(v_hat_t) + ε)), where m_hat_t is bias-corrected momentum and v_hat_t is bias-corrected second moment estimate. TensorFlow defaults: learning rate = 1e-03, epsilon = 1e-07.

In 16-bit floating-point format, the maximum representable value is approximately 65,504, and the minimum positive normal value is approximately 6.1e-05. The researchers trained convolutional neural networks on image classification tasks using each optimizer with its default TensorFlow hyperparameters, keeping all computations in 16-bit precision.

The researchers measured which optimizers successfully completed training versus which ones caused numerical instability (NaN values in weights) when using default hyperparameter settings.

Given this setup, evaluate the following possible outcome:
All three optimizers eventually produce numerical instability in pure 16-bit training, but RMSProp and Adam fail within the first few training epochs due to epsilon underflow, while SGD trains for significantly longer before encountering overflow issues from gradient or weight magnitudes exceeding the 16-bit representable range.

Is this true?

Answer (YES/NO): NO